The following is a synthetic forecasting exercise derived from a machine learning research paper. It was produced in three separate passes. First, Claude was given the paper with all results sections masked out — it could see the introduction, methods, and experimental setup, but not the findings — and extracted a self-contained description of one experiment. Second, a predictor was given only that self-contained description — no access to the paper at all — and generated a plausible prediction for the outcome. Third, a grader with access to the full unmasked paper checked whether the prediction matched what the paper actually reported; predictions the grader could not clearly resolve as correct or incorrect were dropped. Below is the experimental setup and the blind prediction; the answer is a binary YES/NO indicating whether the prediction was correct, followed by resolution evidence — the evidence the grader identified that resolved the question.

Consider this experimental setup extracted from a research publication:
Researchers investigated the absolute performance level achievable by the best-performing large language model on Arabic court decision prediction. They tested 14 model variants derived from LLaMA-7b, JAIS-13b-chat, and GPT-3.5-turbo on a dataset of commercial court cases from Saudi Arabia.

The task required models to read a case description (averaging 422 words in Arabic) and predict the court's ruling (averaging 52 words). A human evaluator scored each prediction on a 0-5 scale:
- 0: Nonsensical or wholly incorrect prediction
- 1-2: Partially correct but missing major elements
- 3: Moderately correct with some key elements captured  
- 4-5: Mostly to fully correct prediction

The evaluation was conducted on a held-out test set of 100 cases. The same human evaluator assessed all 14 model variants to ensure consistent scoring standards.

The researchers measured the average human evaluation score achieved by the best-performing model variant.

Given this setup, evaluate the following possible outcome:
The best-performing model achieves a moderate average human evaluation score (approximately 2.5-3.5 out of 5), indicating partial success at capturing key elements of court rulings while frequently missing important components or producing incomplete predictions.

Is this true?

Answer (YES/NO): NO